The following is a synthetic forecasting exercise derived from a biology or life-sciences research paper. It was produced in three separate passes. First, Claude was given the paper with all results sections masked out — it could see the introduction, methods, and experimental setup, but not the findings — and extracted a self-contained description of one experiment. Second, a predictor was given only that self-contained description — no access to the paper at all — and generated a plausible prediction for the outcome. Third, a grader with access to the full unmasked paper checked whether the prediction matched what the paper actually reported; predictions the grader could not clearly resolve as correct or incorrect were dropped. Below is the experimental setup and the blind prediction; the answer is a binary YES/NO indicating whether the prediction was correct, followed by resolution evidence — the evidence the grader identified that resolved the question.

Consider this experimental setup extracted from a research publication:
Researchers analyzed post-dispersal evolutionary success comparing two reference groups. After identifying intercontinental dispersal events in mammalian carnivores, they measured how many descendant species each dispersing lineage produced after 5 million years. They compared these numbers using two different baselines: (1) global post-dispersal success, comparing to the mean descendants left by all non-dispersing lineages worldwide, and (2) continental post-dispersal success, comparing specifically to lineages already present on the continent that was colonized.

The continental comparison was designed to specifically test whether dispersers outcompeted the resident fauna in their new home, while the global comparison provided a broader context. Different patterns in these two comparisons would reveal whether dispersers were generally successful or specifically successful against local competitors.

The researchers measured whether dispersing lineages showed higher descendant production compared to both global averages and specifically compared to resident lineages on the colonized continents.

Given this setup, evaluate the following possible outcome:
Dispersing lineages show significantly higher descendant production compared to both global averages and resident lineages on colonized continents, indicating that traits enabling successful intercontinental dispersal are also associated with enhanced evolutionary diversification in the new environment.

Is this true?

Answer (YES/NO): YES